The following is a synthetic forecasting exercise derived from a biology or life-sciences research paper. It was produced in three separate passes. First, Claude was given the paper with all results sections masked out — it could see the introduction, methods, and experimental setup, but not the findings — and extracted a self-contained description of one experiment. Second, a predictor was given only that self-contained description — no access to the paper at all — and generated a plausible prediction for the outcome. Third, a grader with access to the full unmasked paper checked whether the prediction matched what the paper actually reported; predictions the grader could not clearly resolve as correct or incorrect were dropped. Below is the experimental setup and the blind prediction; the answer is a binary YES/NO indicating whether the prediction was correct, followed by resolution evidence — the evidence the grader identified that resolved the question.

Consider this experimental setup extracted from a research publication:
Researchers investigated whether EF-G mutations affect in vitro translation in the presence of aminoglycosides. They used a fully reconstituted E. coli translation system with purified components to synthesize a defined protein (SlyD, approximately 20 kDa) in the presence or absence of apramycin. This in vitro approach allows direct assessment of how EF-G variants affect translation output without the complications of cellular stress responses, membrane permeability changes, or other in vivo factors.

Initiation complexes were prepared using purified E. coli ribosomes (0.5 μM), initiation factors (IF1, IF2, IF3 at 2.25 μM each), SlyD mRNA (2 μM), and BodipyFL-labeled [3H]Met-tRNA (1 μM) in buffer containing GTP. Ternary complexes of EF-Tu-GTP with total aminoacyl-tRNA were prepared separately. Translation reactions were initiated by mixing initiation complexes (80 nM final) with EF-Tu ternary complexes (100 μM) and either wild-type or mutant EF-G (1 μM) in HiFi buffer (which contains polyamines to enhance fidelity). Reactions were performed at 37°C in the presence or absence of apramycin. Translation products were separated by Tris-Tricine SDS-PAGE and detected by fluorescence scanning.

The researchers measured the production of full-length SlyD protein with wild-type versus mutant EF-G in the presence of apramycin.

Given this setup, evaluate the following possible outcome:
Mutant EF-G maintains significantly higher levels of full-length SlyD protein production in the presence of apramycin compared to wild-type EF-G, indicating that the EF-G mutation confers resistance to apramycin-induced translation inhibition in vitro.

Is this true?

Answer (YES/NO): NO